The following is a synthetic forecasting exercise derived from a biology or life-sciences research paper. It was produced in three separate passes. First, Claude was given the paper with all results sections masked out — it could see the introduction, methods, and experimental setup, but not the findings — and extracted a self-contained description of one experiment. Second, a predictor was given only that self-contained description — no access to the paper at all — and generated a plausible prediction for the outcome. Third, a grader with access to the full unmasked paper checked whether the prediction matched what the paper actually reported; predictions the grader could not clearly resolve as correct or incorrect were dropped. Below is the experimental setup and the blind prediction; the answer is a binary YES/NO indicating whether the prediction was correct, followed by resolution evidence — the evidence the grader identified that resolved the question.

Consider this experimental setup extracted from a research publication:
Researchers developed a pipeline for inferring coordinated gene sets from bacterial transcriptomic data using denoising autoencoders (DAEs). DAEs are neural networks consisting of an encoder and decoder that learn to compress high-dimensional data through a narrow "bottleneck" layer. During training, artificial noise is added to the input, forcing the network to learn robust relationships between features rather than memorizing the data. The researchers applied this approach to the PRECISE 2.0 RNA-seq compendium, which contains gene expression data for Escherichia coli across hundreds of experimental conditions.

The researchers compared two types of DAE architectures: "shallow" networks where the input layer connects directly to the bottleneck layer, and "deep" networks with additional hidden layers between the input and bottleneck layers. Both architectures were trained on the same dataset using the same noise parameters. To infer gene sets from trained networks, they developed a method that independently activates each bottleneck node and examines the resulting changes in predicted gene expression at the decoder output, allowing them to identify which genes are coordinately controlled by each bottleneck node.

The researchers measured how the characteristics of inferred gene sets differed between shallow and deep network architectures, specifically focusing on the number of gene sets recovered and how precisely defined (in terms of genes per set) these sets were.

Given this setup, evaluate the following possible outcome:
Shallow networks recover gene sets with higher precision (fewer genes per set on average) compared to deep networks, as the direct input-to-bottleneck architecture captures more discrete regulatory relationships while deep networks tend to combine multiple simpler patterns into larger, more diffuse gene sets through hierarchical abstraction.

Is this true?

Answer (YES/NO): NO